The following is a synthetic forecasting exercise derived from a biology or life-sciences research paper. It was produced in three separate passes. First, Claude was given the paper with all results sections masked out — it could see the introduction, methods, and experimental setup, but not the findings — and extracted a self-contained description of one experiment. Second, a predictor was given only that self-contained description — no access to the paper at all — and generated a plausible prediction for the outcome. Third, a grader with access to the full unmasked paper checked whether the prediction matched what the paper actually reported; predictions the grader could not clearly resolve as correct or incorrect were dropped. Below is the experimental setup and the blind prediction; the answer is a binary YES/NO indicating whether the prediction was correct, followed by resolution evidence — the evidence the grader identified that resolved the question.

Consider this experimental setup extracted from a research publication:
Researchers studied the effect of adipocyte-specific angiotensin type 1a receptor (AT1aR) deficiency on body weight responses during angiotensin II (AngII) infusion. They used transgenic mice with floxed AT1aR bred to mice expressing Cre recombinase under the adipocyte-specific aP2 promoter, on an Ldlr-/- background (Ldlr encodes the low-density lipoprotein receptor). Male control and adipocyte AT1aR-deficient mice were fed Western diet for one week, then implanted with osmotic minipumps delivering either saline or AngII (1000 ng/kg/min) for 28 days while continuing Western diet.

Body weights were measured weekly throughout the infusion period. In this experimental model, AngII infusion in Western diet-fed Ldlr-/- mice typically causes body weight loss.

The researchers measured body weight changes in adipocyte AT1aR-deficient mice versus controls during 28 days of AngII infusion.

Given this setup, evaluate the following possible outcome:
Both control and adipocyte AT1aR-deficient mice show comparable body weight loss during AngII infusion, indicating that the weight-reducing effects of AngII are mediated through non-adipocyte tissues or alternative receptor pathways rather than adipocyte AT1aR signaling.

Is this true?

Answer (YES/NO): NO